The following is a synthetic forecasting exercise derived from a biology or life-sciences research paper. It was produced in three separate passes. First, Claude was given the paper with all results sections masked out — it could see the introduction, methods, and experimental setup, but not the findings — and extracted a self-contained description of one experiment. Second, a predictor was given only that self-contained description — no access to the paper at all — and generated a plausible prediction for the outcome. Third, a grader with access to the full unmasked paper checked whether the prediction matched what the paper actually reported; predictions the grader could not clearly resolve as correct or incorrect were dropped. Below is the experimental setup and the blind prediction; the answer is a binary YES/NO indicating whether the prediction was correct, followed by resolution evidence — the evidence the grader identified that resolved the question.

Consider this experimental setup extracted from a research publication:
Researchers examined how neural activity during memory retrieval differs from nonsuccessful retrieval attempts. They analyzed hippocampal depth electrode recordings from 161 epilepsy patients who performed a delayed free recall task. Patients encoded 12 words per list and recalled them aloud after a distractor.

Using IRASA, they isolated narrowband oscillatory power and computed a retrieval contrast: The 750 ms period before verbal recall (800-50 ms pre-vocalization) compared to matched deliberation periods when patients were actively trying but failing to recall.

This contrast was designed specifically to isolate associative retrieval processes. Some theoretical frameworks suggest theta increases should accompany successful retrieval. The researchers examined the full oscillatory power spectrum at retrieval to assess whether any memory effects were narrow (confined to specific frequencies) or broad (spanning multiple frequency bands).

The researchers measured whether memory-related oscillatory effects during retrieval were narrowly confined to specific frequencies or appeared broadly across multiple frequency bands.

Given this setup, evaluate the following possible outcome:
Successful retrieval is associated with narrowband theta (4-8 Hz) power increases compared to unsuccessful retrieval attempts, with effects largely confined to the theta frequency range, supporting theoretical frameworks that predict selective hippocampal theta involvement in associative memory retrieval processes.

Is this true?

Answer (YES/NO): NO